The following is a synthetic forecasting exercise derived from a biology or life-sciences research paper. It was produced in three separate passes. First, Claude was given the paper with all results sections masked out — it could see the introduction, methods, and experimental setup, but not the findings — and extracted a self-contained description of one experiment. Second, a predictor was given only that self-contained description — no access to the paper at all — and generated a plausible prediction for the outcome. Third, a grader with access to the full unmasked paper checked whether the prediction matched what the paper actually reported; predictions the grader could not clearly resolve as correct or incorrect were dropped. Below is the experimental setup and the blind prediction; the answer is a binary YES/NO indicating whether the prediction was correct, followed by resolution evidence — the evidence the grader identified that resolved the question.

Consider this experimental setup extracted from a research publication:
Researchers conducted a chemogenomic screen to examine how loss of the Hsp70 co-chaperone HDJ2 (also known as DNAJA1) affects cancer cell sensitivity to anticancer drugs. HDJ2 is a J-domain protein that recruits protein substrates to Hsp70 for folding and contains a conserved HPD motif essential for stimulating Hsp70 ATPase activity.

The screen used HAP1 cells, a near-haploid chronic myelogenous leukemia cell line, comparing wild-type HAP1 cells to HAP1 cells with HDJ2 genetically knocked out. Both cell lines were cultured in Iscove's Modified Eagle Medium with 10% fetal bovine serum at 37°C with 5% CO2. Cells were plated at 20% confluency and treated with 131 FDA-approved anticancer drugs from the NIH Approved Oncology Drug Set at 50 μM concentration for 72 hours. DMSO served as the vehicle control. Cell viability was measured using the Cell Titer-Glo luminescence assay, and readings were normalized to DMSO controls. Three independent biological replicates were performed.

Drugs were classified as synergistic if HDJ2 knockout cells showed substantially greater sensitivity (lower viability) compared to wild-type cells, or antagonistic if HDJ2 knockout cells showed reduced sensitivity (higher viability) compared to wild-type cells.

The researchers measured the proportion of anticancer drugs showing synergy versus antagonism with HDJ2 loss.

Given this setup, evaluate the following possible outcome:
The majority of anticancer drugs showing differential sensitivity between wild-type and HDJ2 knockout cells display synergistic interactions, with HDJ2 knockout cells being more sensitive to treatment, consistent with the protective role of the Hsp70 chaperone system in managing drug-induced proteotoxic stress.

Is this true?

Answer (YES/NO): YES